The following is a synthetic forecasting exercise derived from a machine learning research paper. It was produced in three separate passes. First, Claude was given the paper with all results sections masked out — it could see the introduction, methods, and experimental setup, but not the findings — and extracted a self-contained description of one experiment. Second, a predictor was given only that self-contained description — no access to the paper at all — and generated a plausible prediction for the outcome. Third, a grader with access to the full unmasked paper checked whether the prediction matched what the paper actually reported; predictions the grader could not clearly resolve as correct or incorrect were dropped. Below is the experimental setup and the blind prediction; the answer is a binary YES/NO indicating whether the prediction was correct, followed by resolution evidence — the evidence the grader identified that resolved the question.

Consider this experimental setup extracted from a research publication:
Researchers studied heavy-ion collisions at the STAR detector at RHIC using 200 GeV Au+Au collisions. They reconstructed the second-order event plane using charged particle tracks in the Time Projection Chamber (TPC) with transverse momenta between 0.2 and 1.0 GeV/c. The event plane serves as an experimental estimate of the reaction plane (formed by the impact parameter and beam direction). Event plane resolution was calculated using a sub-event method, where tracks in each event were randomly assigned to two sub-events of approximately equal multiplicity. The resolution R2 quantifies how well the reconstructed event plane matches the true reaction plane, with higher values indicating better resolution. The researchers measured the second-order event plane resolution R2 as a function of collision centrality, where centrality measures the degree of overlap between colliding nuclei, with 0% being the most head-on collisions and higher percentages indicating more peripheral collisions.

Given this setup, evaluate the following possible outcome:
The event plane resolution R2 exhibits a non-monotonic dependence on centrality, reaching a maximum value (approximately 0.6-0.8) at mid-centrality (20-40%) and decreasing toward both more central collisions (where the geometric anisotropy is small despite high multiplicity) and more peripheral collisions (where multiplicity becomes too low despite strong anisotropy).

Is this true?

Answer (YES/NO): NO